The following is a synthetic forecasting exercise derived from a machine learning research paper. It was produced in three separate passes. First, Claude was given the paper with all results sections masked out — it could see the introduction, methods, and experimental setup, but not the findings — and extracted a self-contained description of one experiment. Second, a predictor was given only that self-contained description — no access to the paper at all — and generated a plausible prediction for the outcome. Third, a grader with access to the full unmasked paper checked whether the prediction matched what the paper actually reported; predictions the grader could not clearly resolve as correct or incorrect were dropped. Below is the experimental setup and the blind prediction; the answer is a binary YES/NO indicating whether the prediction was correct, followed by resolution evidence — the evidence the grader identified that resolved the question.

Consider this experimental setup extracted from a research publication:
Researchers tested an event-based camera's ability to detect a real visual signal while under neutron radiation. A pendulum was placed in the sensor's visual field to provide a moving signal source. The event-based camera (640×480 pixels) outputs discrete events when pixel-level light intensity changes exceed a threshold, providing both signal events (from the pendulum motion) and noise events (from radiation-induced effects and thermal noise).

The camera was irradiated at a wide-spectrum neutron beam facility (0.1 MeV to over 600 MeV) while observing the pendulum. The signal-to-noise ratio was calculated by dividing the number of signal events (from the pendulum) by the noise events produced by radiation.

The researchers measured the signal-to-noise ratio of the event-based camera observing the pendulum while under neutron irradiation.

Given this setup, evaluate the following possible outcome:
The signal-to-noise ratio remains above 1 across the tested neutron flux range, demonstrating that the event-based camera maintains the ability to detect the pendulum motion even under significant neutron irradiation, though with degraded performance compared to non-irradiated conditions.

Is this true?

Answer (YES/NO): YES